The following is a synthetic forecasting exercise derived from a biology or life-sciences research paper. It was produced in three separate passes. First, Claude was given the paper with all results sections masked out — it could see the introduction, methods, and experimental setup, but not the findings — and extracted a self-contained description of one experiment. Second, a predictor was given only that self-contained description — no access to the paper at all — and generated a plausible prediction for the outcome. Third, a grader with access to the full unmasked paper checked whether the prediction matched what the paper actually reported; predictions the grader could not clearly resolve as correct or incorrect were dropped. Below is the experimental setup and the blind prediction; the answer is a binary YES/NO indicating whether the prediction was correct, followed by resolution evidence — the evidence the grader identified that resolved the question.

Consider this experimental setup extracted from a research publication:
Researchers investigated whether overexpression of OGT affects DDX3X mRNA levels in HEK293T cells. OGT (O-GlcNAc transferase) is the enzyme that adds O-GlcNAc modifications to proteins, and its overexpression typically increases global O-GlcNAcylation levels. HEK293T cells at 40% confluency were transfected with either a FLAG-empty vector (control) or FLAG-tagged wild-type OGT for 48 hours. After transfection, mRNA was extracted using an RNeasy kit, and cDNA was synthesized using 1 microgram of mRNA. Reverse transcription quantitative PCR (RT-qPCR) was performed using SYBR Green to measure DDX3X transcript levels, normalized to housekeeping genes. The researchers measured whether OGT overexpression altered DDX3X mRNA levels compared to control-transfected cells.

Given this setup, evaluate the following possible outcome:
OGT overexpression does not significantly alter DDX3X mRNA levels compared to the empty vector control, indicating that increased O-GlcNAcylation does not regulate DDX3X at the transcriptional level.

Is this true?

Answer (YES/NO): YES